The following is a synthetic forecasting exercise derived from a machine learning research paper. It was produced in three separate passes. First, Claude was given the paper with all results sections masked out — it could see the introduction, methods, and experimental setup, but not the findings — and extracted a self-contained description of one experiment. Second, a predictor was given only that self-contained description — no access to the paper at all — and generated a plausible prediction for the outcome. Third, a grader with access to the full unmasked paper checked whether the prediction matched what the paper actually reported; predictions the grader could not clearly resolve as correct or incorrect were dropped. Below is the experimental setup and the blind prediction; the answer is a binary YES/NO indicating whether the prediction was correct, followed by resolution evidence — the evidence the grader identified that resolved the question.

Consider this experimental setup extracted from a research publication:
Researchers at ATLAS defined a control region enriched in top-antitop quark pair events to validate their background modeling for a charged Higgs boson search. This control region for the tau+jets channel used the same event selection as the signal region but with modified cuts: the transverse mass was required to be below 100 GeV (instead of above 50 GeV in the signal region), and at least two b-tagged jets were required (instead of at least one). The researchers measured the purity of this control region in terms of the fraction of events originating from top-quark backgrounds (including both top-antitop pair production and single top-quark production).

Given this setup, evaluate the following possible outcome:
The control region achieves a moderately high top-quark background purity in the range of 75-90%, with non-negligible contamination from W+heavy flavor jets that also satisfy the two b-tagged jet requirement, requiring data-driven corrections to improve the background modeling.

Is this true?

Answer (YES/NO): NO